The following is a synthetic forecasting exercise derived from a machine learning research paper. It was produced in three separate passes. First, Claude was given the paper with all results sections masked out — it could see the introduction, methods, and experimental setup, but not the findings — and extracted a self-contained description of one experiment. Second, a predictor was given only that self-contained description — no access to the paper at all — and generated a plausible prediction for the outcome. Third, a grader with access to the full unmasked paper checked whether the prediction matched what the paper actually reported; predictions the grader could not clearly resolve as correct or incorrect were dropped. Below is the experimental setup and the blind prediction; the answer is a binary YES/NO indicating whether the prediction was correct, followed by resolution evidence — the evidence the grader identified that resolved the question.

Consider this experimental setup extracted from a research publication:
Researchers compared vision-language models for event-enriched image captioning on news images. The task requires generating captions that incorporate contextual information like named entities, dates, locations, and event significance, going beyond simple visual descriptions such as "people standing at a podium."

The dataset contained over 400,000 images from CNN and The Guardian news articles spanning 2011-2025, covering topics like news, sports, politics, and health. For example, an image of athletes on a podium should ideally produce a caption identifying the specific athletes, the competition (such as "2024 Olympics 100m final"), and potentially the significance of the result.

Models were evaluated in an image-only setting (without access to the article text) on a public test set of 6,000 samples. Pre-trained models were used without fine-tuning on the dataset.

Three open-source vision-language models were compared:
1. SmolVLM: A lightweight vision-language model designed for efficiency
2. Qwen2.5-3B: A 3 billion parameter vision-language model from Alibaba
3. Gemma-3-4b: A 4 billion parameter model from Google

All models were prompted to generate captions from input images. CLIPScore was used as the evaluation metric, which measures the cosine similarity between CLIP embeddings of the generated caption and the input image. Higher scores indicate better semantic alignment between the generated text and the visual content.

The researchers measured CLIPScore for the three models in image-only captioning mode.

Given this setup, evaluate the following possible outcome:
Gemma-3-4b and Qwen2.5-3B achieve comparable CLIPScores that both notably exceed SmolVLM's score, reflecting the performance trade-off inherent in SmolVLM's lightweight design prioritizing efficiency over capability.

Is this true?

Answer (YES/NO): NO